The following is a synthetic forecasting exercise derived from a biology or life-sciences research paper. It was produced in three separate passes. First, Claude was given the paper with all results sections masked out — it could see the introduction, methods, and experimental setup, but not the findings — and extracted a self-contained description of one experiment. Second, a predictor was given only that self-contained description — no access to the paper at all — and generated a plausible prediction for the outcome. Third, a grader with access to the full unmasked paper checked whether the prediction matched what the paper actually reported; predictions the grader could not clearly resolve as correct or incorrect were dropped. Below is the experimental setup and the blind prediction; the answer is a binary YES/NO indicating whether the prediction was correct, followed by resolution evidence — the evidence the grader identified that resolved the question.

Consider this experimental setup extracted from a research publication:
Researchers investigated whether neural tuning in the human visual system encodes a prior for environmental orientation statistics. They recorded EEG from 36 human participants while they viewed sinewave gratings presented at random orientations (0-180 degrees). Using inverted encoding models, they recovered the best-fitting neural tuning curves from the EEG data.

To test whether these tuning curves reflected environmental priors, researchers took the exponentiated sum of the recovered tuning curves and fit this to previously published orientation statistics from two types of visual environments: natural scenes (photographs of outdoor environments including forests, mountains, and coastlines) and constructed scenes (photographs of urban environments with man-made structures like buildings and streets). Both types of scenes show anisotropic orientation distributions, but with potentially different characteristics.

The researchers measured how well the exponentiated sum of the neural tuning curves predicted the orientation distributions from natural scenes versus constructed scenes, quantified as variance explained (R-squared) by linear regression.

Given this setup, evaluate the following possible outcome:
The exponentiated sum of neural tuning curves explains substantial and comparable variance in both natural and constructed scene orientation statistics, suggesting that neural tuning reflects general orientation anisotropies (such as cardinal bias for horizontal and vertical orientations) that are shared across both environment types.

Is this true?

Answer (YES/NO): NO